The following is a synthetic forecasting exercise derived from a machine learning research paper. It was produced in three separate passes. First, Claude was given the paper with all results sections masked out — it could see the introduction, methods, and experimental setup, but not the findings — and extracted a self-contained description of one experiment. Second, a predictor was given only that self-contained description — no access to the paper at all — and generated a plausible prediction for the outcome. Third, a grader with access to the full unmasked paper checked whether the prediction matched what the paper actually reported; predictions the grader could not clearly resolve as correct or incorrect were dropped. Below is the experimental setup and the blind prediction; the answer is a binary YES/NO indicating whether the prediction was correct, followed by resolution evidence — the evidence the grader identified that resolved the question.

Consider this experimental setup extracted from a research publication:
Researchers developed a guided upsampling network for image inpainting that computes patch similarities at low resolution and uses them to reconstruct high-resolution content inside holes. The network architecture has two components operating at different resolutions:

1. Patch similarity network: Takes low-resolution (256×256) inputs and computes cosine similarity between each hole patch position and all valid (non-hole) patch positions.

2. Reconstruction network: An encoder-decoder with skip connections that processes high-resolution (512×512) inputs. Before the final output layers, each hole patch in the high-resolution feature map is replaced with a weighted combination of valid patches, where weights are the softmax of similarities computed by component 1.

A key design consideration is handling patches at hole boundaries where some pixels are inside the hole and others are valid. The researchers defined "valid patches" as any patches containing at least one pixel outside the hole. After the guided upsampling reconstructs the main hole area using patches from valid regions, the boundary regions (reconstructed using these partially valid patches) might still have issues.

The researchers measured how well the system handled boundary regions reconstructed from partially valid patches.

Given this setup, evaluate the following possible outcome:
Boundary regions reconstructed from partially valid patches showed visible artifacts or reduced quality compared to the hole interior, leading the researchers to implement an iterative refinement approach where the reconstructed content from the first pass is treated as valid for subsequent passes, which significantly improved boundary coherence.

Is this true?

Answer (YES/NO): NO